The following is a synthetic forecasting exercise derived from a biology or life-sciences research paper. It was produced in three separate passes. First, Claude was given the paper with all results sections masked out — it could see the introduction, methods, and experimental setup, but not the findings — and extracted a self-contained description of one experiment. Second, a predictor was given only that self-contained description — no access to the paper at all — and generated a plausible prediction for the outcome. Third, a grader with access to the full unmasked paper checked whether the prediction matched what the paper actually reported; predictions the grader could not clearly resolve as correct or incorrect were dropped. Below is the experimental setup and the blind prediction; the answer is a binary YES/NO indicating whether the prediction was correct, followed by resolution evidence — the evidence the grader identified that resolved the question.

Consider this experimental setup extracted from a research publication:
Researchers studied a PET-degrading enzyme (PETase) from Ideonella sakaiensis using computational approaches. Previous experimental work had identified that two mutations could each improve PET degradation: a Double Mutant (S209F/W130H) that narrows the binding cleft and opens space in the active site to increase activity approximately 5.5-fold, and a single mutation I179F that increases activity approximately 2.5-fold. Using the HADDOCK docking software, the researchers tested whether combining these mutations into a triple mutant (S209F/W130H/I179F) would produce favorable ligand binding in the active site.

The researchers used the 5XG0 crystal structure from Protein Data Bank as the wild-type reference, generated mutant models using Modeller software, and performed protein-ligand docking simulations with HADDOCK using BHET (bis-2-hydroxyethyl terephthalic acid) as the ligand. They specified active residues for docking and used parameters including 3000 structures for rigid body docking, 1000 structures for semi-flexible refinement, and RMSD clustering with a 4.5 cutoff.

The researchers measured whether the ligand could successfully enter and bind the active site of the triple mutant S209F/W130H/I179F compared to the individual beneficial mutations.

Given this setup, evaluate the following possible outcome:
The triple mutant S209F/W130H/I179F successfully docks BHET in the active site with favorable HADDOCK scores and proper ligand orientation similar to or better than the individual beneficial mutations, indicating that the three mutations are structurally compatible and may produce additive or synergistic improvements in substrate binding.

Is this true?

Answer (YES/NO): NO